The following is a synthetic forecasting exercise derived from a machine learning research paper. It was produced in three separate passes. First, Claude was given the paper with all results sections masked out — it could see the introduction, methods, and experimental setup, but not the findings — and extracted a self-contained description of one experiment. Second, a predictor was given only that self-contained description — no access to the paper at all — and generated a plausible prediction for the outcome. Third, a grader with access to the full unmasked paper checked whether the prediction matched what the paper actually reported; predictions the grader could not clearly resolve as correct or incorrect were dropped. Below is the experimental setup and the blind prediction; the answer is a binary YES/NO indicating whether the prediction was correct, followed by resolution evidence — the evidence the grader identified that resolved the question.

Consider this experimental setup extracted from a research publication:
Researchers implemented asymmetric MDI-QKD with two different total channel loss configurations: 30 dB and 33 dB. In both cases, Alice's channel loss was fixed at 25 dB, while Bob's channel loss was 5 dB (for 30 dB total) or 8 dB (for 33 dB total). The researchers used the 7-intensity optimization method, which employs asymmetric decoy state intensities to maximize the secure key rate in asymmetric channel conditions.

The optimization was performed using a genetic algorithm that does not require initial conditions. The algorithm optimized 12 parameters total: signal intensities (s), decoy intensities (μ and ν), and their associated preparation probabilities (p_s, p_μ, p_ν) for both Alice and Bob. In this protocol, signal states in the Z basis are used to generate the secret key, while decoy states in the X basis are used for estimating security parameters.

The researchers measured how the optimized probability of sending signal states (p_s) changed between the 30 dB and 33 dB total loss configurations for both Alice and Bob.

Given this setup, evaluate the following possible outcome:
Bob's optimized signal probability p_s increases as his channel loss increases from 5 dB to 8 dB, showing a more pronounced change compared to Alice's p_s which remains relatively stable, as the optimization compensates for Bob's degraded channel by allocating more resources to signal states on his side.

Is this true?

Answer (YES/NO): NO